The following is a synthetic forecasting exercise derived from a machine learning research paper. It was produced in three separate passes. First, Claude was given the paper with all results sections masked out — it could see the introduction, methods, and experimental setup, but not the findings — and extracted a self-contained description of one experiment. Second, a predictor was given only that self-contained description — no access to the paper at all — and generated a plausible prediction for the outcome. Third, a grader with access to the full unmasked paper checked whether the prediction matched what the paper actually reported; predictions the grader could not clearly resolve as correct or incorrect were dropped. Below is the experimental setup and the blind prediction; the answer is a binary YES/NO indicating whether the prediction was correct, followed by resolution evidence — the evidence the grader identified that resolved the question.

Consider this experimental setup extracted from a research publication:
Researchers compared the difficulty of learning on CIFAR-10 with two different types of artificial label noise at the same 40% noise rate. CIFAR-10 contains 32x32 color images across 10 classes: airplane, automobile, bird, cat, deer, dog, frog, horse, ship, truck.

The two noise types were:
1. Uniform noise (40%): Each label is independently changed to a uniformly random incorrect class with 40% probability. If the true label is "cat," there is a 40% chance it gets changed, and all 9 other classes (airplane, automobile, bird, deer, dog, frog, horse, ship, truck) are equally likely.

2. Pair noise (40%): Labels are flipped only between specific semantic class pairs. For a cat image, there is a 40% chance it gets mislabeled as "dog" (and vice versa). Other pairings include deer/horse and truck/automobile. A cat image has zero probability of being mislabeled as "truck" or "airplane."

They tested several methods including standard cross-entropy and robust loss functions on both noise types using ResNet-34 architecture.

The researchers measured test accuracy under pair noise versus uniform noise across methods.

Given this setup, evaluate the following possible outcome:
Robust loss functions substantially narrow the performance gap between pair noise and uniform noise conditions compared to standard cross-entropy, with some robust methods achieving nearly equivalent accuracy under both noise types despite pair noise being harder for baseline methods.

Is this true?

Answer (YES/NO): NO